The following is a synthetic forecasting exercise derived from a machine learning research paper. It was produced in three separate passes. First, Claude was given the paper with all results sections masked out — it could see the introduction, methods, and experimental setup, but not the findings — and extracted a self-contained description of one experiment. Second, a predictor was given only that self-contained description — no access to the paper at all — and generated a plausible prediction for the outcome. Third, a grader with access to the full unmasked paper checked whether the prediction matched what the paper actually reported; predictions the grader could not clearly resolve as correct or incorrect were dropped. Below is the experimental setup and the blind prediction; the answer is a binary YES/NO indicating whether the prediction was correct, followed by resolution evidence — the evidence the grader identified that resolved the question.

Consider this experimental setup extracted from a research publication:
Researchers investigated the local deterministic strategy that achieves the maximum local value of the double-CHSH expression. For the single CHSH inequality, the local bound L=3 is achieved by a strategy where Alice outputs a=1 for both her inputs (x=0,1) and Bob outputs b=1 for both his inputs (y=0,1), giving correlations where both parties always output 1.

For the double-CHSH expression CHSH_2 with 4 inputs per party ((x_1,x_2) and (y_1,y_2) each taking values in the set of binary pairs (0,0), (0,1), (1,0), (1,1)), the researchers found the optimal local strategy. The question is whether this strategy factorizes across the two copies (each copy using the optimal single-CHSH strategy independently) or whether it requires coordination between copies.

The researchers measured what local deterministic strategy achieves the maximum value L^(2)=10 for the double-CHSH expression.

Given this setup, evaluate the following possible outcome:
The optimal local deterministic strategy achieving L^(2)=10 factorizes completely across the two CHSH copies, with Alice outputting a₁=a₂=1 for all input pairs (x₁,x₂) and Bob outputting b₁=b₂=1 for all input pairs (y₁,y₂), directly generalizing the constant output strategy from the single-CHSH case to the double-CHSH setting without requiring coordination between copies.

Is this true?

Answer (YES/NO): NO